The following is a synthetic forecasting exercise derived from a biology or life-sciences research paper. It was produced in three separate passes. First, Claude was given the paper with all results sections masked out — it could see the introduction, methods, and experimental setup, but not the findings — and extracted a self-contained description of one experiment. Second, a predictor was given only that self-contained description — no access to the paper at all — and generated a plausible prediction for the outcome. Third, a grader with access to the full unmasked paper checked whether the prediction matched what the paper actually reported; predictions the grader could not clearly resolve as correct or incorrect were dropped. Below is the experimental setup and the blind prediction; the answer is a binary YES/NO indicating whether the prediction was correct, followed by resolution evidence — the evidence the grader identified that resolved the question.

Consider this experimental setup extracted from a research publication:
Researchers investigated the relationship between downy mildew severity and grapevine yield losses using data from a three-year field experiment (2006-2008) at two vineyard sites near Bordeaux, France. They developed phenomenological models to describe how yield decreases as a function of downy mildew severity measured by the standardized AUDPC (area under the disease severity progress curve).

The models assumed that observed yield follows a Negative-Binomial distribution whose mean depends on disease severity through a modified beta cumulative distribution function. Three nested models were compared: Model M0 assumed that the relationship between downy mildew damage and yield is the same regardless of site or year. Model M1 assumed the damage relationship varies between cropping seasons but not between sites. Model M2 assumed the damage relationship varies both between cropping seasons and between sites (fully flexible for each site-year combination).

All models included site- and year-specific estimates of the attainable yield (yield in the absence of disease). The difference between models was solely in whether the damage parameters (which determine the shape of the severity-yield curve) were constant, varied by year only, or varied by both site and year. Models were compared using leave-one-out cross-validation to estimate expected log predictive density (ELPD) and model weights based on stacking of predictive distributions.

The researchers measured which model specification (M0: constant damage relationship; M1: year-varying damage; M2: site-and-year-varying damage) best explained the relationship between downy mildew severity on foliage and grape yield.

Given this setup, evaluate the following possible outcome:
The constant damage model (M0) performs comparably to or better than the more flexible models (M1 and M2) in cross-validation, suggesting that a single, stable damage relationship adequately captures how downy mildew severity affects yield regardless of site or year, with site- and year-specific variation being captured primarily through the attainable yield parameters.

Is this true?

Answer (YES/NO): NO